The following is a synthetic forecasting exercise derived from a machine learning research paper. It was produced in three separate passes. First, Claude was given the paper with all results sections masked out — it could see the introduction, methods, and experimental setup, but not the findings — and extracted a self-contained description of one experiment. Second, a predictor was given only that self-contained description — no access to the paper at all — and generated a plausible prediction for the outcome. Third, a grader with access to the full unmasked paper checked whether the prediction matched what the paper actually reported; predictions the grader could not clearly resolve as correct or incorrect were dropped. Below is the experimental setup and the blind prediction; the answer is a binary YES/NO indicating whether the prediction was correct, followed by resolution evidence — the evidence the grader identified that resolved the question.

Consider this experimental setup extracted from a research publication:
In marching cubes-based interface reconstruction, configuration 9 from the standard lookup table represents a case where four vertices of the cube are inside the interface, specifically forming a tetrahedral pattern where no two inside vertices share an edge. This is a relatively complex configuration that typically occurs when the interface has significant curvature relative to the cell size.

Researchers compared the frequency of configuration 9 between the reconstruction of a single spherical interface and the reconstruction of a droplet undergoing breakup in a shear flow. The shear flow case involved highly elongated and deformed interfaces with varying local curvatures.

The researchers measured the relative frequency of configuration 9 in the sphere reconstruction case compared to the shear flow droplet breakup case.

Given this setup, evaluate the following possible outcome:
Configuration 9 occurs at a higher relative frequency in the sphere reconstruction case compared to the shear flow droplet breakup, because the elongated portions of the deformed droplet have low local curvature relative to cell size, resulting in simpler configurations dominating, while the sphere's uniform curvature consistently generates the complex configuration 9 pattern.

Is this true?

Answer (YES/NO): YES